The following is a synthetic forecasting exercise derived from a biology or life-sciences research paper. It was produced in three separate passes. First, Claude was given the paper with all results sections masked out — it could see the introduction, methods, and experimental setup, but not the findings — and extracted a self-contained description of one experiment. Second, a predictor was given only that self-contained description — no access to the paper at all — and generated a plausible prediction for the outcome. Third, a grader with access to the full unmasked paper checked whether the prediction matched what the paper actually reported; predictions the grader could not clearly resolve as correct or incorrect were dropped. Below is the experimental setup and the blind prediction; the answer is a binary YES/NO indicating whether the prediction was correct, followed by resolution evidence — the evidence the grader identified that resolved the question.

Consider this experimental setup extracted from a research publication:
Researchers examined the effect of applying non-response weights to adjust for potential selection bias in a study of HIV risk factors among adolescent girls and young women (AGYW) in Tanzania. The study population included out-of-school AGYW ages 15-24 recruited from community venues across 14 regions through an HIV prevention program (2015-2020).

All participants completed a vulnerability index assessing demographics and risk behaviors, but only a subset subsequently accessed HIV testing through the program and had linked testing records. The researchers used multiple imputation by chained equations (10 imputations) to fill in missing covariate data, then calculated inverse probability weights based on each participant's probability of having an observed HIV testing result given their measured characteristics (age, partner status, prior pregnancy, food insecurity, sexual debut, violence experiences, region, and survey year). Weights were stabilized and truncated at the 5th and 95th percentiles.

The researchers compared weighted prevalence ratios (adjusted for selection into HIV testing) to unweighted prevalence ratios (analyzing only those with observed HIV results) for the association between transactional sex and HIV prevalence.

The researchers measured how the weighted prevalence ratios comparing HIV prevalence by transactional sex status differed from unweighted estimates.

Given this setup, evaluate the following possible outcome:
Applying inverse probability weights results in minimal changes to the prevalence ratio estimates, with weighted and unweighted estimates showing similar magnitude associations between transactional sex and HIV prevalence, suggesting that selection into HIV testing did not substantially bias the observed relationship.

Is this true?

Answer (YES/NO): NO